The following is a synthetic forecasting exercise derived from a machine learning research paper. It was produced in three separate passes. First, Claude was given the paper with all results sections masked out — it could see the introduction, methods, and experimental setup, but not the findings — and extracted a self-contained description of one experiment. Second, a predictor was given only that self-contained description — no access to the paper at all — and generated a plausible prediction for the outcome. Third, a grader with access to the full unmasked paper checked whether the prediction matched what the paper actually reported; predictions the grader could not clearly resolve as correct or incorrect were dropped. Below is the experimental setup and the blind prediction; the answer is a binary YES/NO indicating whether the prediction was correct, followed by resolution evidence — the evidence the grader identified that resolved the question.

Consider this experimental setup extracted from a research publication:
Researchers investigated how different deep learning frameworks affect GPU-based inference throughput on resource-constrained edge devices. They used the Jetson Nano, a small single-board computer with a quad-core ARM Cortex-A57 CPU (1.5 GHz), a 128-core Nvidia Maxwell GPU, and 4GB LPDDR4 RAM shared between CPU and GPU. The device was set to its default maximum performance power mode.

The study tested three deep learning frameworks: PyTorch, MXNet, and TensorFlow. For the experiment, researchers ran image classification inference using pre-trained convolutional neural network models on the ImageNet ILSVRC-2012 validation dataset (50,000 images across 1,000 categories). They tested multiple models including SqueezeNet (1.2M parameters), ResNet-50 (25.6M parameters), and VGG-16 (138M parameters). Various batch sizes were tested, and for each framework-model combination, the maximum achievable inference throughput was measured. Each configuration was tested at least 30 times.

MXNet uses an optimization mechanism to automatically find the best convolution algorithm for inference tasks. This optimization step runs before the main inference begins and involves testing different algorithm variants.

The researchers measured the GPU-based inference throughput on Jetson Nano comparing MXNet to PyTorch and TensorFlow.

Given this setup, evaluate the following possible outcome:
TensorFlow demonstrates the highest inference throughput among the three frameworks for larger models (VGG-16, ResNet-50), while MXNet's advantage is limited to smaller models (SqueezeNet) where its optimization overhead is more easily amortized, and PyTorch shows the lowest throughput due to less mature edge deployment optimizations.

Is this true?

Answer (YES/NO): NO